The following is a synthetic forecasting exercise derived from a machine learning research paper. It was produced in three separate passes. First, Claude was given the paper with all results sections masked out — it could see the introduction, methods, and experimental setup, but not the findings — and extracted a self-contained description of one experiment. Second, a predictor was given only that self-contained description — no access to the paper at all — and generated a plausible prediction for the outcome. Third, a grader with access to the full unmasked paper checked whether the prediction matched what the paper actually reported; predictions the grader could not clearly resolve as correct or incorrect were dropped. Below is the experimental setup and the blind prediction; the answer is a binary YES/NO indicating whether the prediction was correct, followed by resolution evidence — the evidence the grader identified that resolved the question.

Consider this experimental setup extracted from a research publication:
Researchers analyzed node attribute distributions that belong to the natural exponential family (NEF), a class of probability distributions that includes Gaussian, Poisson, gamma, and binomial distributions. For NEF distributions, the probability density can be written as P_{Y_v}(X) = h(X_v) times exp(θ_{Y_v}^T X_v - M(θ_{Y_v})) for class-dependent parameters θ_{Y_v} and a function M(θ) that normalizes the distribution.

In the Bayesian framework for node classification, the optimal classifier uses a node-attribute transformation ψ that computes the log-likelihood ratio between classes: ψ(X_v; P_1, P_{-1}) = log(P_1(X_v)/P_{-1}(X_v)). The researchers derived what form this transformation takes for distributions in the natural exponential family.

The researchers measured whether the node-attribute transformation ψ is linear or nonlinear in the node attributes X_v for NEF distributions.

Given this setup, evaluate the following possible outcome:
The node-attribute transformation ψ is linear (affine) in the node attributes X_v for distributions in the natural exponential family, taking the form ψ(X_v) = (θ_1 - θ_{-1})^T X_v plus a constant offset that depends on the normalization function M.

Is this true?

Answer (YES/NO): YES